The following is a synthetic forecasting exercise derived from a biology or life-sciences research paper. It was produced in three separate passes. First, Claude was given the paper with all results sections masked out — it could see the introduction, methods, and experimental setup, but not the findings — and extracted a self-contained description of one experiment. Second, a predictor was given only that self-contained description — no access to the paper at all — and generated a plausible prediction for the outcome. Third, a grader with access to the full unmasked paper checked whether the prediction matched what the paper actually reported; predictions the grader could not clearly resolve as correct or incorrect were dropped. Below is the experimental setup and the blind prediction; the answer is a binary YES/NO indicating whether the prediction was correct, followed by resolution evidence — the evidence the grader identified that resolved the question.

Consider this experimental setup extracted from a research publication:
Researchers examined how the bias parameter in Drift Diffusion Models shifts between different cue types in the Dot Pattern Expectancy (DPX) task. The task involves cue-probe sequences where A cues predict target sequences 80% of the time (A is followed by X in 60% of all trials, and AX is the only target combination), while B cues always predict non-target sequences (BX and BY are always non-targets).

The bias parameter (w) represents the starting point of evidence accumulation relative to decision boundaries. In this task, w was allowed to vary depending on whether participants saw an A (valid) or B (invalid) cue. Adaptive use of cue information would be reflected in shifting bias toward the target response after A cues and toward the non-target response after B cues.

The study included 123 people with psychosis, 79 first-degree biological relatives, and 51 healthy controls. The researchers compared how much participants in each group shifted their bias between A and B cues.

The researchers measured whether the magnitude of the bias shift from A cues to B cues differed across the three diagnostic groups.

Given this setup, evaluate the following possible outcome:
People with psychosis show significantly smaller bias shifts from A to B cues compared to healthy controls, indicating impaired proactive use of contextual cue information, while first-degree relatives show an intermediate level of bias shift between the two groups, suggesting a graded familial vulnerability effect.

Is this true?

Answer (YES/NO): NO